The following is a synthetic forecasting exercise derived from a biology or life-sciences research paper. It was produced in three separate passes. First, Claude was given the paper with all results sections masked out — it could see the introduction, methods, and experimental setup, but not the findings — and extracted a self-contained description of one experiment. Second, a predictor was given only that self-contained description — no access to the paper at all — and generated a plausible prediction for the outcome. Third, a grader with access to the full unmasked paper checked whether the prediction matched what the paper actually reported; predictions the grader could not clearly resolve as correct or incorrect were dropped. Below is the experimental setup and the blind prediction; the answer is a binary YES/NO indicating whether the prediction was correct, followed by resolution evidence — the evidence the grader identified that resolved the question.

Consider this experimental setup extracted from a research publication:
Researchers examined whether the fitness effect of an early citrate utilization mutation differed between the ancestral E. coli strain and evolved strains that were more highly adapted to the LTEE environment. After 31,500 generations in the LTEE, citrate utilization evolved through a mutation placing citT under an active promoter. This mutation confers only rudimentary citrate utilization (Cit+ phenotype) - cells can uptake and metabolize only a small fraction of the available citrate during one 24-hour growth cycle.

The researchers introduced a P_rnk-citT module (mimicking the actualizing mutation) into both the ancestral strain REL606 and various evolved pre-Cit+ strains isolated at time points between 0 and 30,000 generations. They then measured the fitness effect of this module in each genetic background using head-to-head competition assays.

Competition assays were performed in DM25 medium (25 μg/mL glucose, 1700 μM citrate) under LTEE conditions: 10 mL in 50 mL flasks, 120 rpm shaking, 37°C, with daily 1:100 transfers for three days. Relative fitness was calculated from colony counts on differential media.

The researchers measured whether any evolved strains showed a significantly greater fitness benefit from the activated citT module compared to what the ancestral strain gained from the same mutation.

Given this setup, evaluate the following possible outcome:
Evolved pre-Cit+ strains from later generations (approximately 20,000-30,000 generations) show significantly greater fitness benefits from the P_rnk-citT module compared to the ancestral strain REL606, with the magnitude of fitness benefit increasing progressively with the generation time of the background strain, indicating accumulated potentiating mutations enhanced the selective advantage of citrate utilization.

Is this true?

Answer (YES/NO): NO